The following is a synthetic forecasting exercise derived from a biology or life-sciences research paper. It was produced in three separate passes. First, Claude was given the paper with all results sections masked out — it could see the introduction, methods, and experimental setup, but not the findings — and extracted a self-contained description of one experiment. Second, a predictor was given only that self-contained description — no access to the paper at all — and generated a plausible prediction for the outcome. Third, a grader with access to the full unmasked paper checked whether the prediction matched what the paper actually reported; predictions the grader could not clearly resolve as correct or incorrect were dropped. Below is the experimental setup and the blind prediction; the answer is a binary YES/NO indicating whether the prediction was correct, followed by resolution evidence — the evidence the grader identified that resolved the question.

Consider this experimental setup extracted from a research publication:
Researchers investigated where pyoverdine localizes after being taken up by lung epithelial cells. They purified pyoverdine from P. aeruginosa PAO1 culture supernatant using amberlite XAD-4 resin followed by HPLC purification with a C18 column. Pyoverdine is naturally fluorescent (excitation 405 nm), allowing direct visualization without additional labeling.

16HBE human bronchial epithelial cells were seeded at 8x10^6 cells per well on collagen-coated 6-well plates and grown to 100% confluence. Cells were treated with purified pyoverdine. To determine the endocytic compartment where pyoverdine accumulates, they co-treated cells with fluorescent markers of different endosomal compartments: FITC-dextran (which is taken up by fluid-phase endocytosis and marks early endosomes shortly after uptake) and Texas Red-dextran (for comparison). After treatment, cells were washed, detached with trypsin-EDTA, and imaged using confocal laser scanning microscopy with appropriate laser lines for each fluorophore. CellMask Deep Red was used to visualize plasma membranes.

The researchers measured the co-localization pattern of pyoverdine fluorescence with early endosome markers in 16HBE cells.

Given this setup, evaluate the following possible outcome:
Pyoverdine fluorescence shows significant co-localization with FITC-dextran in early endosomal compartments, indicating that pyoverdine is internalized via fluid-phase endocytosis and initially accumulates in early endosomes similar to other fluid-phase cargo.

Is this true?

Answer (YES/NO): YES